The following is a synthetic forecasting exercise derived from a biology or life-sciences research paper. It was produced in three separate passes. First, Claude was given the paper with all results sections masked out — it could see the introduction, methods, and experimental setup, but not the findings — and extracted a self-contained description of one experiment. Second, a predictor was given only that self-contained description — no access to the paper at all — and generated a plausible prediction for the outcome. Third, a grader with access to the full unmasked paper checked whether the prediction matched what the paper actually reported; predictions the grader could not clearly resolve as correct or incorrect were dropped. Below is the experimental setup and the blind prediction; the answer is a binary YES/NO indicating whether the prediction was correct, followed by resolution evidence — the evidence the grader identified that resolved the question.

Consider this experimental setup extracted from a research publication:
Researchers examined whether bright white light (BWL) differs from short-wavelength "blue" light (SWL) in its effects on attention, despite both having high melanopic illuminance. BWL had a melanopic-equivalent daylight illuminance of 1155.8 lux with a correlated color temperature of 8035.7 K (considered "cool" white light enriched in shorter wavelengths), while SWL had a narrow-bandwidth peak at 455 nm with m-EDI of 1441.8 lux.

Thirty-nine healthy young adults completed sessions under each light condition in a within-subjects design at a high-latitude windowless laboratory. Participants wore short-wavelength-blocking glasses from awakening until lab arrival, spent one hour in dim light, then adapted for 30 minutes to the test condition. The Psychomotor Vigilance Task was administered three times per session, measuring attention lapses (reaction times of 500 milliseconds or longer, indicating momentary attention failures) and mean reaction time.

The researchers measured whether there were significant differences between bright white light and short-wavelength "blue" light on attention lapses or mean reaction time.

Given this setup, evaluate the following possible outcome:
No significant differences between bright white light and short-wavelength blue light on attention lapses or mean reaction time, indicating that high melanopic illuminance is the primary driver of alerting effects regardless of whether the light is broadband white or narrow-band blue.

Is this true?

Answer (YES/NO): NO